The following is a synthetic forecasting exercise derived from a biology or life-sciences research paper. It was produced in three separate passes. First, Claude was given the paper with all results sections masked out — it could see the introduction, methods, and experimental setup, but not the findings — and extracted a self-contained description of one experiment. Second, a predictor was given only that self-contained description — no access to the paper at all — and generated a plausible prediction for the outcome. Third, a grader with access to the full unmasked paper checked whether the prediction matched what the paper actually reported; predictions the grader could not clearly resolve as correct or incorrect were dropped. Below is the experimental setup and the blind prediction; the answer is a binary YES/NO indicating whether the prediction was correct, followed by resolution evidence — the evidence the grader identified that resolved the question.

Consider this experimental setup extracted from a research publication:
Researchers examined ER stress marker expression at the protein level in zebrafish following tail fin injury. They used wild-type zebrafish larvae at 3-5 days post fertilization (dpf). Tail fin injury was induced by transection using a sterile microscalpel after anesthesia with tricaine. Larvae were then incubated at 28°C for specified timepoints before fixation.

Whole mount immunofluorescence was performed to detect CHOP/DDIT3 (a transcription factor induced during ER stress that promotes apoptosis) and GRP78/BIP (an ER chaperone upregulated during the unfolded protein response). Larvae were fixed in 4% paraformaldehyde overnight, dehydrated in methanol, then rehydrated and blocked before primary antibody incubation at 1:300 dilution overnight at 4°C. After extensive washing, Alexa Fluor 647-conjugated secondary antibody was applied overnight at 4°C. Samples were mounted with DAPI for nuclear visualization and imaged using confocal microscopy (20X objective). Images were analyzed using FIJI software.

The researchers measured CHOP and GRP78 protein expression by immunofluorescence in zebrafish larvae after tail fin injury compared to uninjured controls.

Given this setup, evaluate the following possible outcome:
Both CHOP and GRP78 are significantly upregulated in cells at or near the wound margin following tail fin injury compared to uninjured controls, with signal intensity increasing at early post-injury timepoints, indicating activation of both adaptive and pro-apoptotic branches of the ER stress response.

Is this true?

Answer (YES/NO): YES